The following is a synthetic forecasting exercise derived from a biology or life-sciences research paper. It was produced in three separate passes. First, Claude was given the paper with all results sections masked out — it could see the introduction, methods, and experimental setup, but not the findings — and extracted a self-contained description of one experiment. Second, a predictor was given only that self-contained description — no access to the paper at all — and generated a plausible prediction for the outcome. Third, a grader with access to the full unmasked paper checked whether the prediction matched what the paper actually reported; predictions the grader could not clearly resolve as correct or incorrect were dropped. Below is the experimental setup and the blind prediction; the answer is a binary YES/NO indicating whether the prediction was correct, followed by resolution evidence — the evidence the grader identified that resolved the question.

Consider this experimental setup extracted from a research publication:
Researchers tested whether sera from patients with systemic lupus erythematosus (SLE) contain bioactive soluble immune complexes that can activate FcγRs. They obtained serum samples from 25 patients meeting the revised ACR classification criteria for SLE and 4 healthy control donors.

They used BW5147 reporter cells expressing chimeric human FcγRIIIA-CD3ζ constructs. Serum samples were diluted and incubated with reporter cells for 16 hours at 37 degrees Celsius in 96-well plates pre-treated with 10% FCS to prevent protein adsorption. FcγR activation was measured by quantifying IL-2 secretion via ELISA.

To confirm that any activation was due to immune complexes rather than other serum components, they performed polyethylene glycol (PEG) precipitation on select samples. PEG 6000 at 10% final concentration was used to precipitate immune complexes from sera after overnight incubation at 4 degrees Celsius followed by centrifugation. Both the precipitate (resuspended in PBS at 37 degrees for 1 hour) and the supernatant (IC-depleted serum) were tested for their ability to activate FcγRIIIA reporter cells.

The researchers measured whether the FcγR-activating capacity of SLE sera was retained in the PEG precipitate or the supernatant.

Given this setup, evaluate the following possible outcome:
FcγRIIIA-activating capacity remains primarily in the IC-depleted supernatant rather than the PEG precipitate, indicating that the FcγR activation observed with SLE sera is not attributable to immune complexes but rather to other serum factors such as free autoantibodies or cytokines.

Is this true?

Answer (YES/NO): NO